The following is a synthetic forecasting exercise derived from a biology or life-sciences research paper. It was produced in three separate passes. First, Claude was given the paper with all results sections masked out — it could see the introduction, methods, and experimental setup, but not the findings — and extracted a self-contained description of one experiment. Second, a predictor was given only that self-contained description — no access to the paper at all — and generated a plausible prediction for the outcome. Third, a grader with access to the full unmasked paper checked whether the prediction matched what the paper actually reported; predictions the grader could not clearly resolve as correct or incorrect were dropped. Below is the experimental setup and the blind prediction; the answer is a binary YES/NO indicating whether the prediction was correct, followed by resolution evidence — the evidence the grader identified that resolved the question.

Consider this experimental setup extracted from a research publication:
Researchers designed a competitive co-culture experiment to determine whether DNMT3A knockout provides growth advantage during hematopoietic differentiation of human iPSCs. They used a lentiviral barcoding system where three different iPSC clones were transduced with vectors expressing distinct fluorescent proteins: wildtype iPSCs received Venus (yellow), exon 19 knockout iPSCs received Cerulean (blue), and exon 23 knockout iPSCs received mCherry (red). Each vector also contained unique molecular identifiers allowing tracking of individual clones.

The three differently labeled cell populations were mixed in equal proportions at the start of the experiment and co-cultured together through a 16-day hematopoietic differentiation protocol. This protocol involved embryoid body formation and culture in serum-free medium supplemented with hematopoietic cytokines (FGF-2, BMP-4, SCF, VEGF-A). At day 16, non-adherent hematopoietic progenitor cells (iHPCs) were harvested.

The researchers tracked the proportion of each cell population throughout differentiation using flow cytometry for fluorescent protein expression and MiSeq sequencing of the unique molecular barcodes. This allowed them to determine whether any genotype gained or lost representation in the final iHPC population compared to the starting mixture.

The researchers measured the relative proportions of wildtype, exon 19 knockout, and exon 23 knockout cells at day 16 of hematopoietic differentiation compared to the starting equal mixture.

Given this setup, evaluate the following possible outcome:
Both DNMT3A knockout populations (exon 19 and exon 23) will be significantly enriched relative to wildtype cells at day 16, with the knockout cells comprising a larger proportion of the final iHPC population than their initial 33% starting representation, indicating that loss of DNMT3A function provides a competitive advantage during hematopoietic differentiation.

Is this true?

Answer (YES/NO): NO